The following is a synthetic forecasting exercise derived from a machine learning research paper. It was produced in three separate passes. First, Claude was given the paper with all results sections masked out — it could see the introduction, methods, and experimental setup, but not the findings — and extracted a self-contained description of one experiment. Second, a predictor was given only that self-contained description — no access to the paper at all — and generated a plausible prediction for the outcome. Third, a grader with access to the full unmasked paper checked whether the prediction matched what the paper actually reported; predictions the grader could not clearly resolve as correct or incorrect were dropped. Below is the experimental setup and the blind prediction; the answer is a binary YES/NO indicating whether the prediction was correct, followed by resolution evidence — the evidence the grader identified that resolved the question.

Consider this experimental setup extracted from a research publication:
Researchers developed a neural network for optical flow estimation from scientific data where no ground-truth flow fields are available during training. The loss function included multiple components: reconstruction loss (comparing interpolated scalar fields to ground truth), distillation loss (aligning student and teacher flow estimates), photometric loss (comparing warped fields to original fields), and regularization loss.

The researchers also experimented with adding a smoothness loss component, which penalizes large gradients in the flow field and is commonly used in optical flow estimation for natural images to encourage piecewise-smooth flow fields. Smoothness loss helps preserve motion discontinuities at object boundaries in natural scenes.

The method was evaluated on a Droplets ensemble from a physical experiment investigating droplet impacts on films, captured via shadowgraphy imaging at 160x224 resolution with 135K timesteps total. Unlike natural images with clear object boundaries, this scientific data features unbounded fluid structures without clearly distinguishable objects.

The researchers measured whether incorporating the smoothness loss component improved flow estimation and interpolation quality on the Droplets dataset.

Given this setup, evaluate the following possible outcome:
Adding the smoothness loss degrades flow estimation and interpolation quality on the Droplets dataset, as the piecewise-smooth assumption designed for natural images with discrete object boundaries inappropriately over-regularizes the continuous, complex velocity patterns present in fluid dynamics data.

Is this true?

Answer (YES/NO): YES